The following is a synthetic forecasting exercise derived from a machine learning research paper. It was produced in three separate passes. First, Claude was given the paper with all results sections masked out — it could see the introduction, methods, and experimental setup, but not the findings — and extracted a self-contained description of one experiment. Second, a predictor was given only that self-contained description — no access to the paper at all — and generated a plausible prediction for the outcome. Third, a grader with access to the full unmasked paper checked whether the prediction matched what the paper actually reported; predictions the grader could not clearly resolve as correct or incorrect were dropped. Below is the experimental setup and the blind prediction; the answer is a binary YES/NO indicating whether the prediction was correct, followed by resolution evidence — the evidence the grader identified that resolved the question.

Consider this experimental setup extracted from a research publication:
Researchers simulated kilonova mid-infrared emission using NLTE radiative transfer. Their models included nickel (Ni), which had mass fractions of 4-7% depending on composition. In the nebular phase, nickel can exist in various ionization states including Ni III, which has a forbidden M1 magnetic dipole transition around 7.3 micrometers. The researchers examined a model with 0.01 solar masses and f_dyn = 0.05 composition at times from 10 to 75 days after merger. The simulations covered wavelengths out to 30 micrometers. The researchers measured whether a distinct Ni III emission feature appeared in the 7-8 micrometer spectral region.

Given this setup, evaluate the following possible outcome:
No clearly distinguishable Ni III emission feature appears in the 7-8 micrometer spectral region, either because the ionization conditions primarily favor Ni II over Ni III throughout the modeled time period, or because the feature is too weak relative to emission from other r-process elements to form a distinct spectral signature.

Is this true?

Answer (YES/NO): NO